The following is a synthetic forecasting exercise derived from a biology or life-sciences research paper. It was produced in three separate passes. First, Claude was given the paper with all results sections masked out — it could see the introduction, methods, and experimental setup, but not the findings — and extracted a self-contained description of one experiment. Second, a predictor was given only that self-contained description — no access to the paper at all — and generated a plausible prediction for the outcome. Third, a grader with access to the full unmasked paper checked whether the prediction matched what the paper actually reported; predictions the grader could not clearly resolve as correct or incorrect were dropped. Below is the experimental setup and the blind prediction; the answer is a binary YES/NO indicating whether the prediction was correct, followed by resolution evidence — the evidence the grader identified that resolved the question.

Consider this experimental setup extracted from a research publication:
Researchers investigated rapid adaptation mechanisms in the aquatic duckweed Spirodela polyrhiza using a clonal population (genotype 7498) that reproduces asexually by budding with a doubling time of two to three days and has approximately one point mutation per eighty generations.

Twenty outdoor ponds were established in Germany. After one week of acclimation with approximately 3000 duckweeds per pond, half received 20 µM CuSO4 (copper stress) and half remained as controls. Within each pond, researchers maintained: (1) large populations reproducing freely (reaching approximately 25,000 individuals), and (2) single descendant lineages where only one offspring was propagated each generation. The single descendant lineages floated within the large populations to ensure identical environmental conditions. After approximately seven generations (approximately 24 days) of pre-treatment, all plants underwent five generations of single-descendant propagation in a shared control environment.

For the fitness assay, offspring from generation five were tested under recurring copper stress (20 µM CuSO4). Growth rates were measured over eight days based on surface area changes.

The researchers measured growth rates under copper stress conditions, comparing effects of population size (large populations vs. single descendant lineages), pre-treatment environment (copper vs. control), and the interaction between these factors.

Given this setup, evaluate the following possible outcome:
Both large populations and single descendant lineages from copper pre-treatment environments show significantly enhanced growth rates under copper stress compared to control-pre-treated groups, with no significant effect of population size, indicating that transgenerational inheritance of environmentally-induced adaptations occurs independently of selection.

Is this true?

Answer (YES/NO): NO